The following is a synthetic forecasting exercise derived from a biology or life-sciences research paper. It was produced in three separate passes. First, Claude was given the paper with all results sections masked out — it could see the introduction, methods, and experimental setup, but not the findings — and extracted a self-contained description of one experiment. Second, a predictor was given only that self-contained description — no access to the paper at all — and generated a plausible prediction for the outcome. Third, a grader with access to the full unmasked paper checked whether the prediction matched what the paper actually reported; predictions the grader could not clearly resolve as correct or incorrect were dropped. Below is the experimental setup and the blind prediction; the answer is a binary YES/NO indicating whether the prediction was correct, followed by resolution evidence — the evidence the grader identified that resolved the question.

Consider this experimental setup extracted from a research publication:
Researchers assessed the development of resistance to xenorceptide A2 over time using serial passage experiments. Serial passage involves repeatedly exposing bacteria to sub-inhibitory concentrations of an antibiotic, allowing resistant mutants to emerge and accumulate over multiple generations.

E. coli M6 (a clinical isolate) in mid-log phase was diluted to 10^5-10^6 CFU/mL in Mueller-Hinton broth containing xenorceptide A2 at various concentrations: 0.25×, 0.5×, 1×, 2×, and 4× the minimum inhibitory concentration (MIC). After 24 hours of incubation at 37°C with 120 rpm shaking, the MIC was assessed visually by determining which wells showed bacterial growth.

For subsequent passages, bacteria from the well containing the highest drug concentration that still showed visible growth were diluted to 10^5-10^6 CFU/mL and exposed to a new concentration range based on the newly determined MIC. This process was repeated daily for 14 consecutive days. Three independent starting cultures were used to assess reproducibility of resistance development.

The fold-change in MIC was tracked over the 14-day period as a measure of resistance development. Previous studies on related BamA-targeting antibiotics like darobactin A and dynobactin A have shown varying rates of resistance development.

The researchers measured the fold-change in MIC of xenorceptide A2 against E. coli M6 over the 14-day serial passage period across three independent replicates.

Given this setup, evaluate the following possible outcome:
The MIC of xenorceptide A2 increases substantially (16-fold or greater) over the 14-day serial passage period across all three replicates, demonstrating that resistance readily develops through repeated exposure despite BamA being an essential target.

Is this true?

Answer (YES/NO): NO